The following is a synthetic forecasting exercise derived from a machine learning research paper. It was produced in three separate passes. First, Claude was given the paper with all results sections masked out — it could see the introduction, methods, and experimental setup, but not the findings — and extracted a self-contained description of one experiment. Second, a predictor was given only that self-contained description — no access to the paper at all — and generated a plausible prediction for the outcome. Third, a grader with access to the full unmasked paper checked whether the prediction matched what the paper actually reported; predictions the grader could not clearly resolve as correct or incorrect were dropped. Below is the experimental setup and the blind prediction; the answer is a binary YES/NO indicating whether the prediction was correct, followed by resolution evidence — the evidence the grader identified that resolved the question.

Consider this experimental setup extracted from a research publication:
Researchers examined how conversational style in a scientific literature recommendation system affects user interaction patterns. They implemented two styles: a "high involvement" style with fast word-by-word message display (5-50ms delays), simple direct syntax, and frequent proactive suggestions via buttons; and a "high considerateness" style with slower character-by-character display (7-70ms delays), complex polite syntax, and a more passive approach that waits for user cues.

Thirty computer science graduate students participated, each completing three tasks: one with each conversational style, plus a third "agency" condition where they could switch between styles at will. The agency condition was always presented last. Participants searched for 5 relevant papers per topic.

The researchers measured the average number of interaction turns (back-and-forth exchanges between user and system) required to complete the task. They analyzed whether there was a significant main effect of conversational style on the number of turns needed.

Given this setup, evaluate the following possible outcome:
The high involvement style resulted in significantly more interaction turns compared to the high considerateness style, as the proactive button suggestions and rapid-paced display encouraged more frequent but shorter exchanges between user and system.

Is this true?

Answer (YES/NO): NO